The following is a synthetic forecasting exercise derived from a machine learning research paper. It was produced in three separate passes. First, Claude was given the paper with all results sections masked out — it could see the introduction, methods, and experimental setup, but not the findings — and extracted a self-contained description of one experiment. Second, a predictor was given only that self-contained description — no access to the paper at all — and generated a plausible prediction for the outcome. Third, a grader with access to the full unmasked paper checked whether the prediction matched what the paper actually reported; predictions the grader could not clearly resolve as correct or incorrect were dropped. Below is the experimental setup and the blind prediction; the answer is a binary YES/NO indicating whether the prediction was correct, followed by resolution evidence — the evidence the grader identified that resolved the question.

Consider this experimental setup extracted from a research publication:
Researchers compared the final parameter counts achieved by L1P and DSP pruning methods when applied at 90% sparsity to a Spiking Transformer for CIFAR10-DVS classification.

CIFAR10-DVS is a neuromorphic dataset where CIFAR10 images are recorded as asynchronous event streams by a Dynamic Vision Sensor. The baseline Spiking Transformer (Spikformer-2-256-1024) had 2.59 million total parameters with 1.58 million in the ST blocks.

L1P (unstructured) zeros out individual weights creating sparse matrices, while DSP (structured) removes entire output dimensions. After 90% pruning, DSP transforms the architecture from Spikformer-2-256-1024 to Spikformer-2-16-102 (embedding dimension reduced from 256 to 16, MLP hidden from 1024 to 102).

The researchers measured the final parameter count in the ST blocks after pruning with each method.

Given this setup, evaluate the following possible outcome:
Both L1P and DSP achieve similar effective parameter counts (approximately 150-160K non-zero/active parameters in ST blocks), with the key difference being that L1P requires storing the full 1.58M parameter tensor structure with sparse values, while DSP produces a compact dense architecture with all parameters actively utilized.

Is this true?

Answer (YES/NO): NO